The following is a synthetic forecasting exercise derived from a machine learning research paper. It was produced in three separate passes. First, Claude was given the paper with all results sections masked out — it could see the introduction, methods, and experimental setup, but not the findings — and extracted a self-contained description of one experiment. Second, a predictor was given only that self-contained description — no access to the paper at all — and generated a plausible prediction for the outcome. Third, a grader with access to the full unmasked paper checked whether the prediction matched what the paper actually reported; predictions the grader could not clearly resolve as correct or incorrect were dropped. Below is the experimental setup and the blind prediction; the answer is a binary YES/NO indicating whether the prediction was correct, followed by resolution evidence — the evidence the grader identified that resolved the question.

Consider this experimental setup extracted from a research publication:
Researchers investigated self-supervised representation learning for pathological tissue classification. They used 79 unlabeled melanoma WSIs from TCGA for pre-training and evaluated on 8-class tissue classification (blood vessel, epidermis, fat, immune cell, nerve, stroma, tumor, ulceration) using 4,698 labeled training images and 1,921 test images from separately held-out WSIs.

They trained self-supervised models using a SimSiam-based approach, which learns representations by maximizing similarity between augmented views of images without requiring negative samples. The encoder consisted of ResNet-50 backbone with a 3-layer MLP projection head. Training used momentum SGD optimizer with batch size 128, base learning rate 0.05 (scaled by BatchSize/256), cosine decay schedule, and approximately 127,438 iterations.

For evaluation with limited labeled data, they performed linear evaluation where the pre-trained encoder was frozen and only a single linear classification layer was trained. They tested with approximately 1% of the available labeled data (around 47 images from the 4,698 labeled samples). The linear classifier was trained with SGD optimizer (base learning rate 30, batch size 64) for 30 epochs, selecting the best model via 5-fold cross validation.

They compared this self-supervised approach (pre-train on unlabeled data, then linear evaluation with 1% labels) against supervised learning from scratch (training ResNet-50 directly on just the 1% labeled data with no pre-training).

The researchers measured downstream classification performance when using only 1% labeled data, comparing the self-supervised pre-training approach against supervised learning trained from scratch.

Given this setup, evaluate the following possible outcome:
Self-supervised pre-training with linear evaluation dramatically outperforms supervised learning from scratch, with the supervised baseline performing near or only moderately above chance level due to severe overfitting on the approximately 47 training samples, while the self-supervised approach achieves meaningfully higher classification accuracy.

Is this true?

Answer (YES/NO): NO